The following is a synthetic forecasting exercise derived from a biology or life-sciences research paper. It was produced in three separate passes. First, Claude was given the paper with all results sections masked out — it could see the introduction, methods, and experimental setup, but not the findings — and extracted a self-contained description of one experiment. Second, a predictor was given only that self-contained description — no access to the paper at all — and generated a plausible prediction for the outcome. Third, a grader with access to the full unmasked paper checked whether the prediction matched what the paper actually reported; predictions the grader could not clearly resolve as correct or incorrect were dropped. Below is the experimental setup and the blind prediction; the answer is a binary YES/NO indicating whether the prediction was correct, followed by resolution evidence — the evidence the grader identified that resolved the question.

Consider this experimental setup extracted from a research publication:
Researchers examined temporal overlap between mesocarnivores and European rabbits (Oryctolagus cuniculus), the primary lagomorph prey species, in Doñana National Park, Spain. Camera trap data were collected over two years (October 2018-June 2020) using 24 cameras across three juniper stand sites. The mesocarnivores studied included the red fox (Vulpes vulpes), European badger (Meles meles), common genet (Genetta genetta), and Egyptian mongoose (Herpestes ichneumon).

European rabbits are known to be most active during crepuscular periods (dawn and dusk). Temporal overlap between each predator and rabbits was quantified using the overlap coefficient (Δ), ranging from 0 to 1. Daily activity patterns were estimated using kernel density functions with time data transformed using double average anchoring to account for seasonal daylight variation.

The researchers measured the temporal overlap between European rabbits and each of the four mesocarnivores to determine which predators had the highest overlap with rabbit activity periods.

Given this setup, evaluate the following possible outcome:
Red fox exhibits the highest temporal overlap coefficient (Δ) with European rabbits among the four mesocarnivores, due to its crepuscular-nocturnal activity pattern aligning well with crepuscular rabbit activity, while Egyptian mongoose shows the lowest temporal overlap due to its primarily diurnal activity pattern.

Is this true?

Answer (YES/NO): YES